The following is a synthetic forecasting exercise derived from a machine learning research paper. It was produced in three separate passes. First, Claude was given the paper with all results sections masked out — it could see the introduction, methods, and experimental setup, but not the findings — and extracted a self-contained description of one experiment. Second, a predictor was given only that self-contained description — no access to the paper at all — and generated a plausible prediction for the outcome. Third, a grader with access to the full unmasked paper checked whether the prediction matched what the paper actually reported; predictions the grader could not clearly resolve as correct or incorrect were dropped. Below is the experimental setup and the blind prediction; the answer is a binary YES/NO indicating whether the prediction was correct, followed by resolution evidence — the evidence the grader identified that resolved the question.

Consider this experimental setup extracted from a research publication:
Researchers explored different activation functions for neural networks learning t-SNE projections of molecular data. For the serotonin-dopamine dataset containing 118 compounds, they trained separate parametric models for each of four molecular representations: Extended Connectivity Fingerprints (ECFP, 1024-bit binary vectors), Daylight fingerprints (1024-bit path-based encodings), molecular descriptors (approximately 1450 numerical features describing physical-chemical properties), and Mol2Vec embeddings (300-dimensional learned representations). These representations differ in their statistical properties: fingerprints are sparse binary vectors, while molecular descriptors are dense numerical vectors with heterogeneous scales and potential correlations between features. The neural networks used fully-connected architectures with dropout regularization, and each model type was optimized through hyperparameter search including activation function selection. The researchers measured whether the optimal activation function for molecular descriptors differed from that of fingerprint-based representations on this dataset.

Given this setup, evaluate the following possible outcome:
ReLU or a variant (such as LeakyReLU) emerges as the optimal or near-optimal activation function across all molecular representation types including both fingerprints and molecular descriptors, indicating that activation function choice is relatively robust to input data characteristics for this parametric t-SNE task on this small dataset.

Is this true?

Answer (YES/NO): NO